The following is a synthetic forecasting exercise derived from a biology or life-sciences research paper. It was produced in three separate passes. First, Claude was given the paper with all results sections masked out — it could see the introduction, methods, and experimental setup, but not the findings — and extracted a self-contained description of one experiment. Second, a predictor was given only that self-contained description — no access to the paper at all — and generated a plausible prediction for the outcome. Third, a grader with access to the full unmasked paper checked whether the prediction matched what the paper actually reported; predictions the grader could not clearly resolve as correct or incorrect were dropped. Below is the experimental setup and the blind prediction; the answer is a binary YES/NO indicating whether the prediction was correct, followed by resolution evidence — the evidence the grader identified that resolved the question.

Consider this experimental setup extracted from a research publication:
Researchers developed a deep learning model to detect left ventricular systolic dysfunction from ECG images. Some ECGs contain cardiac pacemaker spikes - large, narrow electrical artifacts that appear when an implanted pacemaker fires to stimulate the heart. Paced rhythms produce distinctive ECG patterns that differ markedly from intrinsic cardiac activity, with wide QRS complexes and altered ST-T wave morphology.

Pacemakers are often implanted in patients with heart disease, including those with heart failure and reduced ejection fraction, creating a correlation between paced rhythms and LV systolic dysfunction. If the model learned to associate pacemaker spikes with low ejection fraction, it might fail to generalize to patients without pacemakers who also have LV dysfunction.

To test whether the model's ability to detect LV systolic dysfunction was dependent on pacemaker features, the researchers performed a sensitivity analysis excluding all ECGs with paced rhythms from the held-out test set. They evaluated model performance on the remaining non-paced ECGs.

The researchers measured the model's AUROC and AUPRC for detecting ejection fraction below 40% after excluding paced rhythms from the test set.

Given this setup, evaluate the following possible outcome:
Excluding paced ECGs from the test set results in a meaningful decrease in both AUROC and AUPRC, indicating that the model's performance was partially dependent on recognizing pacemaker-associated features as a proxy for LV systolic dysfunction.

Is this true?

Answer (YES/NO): NO